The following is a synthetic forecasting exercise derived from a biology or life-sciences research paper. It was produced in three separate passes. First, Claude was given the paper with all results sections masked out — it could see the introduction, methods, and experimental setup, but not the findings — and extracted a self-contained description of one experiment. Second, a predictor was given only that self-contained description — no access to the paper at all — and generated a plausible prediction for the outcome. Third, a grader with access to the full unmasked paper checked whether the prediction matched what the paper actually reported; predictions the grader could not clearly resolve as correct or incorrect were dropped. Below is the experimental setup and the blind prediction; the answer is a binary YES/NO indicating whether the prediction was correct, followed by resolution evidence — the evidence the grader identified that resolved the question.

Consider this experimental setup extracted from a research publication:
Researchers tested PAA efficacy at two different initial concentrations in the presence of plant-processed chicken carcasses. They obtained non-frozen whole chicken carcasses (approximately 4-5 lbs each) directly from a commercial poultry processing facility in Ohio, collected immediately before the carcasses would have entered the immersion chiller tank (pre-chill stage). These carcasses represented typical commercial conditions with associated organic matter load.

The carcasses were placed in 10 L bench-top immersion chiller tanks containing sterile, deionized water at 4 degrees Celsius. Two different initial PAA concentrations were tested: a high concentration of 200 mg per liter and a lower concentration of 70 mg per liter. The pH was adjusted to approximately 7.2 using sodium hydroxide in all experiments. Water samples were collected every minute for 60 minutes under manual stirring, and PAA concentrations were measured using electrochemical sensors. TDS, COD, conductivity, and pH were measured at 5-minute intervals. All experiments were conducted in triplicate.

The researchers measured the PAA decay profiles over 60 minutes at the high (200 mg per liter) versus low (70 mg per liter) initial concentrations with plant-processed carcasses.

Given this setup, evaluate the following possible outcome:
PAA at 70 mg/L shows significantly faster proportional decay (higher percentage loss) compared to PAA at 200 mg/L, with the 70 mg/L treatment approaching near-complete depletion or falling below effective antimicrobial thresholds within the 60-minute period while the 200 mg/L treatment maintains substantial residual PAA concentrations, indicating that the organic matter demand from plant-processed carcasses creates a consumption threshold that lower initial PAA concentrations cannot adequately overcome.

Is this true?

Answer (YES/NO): NO